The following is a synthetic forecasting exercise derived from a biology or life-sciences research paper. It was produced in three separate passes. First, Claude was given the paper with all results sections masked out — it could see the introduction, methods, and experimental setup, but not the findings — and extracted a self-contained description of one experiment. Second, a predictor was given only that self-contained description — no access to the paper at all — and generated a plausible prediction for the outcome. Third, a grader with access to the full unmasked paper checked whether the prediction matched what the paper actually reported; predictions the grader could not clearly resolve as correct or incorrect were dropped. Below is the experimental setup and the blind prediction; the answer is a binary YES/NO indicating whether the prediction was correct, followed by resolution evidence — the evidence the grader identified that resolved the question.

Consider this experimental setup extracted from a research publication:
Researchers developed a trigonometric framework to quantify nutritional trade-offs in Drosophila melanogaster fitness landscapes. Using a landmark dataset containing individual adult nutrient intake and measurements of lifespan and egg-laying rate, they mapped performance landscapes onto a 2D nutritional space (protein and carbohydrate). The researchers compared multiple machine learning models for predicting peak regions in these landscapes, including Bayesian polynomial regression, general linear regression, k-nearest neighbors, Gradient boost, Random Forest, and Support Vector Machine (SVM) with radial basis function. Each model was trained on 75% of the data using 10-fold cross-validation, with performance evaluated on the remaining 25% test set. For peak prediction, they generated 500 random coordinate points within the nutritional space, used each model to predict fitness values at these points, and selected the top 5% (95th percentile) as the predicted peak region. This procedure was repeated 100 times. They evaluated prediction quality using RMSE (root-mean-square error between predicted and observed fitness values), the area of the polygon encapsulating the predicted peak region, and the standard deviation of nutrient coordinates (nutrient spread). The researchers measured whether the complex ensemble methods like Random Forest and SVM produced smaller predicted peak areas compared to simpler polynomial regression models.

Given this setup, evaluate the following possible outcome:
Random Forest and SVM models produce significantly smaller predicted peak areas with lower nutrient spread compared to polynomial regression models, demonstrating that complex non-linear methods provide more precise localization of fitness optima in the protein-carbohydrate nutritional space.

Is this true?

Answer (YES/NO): NO